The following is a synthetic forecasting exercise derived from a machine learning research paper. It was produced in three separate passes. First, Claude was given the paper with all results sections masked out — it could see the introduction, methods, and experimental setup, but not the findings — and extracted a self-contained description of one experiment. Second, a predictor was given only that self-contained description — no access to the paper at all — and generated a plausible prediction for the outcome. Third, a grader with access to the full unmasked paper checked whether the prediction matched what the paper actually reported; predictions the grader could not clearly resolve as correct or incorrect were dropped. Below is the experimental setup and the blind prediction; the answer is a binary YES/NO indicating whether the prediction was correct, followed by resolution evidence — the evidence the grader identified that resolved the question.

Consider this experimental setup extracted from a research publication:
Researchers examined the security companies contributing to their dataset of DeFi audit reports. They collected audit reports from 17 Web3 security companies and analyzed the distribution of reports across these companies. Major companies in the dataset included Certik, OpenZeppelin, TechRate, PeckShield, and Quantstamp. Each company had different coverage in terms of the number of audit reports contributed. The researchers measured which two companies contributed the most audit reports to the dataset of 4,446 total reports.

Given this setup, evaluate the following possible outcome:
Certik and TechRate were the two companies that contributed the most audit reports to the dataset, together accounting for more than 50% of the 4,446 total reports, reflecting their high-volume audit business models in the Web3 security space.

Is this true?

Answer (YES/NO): YES